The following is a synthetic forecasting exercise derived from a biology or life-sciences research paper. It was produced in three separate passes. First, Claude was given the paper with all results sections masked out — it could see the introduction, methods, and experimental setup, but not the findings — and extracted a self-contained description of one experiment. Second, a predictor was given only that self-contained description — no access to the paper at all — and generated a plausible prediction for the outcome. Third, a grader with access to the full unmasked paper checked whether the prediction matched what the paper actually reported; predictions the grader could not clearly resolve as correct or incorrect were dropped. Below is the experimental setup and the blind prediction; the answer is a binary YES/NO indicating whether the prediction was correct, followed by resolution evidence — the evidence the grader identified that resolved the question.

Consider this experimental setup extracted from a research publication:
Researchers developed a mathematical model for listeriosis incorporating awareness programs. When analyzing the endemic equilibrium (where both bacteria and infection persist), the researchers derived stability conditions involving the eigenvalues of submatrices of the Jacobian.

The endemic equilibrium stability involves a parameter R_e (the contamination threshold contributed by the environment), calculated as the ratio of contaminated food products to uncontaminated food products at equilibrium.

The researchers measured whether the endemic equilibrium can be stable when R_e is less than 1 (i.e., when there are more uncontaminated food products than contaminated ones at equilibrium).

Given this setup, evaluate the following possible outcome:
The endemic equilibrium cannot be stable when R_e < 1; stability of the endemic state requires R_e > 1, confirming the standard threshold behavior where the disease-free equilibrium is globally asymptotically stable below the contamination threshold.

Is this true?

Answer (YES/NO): NO